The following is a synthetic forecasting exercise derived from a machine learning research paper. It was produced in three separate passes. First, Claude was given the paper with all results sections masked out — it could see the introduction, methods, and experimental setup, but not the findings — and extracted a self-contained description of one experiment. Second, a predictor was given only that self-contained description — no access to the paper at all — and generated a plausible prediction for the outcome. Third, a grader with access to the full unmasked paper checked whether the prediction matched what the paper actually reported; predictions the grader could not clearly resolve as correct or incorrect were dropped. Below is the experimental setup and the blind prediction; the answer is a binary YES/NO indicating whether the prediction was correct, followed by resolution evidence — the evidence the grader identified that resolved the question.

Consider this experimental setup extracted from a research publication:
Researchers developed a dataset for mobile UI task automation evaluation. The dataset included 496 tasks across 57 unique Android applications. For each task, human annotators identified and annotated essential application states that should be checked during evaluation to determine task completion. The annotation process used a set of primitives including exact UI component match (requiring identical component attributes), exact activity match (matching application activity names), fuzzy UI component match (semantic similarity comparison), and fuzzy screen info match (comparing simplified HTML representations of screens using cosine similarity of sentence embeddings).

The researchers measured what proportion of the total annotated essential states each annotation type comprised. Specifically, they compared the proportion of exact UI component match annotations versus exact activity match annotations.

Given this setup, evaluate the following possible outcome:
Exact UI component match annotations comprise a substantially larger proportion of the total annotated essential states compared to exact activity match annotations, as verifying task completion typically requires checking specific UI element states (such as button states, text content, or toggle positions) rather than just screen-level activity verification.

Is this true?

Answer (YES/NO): YES